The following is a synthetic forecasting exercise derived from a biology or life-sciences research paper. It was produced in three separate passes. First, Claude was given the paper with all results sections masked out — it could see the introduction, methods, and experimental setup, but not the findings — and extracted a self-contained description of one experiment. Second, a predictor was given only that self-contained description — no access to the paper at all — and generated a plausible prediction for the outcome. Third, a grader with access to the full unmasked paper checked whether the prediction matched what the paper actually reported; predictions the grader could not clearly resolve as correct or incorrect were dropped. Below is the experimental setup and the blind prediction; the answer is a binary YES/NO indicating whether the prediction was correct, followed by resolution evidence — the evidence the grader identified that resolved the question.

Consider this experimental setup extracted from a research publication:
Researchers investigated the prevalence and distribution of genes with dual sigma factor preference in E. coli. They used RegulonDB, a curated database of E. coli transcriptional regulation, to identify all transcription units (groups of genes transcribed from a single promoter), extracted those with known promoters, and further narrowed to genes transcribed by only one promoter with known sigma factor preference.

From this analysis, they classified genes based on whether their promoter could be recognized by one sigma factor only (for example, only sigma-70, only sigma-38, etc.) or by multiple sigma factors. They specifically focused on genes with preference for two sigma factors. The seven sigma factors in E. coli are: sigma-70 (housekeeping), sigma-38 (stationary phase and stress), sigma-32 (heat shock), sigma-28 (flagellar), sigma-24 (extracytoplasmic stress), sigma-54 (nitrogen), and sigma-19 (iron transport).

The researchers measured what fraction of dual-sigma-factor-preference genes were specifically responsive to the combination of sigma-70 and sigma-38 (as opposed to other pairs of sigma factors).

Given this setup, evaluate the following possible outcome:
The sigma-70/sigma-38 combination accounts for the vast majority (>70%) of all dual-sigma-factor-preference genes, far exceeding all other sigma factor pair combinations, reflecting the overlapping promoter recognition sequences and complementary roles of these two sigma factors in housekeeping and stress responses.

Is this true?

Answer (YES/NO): YES